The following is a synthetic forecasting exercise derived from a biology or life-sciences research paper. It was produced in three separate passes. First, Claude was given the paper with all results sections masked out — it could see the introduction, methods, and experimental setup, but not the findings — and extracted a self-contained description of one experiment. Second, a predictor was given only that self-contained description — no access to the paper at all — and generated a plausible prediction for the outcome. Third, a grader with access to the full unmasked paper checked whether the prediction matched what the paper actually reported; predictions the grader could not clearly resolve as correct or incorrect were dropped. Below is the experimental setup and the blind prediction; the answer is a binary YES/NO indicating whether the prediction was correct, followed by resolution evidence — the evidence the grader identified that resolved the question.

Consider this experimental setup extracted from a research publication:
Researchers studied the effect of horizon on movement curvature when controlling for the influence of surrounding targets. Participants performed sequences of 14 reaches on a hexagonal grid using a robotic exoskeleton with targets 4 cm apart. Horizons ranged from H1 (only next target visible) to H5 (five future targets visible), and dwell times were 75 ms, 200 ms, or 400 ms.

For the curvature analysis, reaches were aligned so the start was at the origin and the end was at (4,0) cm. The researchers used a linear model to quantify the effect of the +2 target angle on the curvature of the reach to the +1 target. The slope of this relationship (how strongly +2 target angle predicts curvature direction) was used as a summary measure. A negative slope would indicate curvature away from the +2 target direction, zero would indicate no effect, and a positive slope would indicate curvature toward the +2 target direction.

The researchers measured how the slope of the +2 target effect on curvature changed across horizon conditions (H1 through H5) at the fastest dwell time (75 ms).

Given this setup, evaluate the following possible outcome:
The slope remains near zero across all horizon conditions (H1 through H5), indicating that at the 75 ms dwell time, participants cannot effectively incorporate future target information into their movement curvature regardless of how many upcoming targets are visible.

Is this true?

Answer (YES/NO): NO